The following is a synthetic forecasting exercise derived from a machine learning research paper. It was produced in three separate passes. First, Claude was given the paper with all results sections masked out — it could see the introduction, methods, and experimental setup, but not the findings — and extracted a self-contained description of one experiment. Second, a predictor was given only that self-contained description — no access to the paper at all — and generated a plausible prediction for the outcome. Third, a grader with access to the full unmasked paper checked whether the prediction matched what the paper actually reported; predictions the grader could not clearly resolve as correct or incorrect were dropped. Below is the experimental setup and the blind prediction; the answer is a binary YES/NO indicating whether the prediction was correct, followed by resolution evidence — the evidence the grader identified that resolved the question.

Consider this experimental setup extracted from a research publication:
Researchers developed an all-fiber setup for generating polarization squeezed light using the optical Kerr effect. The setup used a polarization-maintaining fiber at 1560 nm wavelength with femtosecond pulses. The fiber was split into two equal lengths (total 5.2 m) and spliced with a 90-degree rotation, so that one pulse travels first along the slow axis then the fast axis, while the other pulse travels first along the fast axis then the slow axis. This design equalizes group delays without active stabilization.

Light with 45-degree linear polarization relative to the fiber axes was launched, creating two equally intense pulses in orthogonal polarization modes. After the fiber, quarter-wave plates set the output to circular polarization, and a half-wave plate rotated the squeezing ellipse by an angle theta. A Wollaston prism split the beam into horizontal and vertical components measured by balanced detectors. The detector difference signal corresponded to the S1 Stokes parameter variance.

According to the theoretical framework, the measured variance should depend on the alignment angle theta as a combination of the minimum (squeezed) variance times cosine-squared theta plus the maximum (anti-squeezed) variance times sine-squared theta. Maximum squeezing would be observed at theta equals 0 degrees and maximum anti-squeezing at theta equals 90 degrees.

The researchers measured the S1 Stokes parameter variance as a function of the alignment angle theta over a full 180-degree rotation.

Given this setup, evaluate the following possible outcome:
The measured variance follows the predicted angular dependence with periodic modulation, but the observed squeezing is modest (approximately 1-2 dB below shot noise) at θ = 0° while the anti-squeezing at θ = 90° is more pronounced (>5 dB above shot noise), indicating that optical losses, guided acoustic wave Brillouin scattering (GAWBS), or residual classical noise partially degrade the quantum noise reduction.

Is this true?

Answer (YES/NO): NO